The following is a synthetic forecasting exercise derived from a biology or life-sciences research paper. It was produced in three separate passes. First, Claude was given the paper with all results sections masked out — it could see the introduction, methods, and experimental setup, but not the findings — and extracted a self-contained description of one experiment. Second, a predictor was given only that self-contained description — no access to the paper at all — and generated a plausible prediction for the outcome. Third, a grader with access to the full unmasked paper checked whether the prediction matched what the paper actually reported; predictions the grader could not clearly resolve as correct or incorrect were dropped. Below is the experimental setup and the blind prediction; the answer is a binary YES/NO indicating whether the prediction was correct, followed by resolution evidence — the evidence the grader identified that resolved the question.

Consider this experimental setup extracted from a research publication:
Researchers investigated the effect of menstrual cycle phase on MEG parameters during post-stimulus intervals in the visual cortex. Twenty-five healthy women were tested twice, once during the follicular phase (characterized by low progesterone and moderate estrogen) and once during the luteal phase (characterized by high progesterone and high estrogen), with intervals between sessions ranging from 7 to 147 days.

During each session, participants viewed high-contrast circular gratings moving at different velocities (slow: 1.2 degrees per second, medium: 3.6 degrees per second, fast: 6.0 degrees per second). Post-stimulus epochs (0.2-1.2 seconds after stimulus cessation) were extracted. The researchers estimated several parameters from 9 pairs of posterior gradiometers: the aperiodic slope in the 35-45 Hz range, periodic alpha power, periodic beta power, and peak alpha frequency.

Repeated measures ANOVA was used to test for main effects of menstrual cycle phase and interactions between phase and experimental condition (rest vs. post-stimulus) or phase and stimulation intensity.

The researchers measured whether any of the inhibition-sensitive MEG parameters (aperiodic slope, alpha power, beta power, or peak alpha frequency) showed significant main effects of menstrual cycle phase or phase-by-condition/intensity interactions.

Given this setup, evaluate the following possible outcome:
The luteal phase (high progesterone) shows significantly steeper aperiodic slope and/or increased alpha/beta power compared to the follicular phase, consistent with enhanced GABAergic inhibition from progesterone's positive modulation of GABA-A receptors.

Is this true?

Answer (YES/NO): NO